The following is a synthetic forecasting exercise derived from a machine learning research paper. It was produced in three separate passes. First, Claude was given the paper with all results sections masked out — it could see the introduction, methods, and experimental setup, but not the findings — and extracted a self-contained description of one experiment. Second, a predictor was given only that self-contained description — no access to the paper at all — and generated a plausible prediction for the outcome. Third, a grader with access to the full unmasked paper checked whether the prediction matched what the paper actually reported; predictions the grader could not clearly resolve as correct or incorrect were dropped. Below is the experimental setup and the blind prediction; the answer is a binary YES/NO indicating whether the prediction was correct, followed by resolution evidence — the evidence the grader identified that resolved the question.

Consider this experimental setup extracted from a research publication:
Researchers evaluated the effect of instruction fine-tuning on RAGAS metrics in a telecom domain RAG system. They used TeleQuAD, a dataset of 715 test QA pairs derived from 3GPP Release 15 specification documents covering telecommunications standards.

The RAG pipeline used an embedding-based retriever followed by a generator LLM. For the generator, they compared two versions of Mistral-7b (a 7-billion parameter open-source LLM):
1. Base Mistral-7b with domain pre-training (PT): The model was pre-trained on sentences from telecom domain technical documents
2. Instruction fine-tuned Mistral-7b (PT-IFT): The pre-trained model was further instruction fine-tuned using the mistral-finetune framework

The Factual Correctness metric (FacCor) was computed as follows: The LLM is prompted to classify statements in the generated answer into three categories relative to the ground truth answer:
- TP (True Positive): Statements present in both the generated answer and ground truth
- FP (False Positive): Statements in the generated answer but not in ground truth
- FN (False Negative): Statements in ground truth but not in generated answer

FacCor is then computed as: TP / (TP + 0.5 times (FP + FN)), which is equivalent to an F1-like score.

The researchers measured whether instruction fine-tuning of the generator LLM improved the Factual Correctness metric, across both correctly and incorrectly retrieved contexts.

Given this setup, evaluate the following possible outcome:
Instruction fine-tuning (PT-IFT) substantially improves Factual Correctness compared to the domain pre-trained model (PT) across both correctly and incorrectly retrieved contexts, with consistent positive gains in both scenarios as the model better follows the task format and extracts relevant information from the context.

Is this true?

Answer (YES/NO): YES